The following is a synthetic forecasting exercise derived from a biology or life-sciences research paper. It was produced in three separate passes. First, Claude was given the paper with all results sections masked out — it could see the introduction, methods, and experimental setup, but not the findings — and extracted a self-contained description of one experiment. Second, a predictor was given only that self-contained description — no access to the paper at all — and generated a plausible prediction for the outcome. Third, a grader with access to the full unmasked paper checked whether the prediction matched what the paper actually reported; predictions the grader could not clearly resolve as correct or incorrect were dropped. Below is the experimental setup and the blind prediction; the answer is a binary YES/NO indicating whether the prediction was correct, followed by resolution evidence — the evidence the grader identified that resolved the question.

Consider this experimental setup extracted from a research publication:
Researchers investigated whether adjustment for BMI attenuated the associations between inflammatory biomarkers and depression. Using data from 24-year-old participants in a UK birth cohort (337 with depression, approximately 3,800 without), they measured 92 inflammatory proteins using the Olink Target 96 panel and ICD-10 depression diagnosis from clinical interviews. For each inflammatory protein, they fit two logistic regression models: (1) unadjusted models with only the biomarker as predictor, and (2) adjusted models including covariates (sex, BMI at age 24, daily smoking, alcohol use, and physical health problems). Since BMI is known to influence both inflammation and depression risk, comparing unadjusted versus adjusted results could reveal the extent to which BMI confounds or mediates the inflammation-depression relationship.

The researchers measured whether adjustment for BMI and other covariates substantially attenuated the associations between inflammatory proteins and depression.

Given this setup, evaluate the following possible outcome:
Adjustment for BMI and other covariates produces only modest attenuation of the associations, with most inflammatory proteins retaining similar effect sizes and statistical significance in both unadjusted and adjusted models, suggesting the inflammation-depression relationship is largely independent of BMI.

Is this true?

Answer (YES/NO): NO